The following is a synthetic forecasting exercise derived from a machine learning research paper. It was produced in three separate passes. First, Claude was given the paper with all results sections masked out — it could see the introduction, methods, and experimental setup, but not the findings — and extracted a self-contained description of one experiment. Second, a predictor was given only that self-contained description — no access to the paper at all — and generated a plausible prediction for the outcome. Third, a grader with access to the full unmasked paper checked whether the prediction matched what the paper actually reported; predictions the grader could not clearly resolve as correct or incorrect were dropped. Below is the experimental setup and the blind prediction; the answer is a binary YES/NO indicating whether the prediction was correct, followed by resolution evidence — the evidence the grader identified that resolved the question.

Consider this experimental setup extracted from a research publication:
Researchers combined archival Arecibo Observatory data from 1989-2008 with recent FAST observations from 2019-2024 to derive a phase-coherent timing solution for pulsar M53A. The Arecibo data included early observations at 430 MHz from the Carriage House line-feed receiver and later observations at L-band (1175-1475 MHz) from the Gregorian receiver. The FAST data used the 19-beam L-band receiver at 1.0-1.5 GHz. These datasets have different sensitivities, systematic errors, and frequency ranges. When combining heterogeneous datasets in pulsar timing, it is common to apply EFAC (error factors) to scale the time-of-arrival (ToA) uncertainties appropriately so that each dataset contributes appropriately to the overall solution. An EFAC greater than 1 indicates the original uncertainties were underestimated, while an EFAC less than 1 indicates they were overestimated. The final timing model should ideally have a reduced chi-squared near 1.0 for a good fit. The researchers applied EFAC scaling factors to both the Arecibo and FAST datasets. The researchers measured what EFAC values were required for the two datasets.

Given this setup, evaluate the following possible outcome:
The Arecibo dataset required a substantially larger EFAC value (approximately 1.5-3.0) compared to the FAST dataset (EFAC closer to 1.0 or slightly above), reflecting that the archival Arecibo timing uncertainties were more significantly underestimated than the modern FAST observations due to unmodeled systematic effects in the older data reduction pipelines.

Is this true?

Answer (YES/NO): NO